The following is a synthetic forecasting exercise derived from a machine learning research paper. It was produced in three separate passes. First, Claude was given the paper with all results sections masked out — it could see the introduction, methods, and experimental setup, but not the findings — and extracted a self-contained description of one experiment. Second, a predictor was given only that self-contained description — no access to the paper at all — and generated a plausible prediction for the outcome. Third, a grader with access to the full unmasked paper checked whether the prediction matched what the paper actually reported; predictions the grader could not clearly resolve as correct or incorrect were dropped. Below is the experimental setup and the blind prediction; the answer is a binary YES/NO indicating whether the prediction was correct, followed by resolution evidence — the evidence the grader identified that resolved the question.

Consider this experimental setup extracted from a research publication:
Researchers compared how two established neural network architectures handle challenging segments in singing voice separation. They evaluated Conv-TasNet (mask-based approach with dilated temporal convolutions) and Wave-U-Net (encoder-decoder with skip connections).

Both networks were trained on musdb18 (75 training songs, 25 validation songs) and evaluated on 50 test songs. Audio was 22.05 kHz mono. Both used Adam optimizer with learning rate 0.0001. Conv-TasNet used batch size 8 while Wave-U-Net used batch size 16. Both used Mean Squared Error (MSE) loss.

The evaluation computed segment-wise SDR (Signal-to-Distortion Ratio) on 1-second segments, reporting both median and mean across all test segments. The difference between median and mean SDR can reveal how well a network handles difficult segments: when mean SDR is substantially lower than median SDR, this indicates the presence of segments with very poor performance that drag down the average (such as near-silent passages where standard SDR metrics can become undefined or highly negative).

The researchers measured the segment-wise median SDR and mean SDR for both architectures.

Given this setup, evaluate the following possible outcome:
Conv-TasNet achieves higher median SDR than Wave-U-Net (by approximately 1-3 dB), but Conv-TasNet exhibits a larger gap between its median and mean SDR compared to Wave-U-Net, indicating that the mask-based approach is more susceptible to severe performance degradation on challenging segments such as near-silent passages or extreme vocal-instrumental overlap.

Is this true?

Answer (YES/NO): NO